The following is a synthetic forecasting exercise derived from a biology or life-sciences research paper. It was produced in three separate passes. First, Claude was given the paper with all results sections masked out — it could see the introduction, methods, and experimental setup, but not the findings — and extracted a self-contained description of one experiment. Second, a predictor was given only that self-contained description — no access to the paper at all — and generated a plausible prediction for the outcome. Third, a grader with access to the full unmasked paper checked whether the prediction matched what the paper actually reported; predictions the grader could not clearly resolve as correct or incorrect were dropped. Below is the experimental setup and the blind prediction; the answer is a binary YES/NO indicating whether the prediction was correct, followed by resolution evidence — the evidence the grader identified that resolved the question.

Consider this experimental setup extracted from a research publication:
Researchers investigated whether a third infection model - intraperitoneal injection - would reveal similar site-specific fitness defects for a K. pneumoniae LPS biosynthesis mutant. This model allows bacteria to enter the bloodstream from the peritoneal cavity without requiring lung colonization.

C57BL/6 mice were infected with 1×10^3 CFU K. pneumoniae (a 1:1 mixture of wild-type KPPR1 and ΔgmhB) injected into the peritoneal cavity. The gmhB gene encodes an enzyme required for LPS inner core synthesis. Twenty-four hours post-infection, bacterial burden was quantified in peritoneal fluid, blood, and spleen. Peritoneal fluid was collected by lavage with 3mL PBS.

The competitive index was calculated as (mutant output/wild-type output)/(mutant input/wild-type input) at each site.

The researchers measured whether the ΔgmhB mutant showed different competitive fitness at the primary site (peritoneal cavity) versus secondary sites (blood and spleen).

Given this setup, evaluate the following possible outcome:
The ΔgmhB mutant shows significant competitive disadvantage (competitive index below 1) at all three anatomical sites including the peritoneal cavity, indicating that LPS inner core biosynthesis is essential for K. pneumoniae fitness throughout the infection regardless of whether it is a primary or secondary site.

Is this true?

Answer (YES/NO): NO